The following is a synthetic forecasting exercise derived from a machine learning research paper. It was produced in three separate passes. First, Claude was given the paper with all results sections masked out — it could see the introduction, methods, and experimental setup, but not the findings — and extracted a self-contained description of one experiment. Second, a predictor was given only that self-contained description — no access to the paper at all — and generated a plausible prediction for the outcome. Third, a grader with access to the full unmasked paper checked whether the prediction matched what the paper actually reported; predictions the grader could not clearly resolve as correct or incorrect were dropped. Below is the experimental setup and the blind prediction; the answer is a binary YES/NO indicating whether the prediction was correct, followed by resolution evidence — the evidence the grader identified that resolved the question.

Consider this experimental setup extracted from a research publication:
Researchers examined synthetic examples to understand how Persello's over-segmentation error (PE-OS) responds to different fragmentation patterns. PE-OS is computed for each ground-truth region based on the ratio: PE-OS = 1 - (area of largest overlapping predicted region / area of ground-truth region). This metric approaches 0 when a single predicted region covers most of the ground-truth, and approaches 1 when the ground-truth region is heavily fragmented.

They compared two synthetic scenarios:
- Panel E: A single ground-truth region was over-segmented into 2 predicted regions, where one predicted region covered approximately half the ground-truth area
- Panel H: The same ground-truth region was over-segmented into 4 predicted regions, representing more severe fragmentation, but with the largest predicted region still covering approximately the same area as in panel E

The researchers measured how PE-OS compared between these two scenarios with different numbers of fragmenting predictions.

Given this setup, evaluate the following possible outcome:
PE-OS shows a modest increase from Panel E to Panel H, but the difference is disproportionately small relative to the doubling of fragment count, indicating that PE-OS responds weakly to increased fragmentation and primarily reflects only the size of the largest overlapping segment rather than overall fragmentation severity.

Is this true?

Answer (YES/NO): NO